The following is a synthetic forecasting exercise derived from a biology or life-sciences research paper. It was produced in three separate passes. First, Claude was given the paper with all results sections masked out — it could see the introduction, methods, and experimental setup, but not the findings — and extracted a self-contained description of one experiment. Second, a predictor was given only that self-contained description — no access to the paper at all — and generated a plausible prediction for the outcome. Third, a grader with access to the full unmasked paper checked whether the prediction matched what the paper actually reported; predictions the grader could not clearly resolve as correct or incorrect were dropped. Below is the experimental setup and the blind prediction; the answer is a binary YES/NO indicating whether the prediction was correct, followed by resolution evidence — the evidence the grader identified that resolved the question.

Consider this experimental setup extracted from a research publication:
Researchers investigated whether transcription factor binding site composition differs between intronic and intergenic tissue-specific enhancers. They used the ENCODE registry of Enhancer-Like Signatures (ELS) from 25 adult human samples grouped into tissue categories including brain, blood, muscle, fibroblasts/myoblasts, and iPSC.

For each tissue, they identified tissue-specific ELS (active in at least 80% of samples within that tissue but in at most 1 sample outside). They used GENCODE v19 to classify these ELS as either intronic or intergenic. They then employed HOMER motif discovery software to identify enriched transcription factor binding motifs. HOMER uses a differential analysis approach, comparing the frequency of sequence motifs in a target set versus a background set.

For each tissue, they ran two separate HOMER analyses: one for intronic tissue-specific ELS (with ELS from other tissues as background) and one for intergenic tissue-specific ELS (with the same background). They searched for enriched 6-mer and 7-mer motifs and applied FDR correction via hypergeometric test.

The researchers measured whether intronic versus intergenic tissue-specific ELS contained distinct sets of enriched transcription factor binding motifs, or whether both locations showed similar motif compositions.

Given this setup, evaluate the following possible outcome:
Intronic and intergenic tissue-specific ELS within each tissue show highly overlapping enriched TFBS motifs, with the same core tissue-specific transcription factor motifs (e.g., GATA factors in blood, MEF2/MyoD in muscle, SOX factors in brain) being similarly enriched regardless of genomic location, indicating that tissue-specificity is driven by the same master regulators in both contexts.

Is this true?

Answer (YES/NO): NO